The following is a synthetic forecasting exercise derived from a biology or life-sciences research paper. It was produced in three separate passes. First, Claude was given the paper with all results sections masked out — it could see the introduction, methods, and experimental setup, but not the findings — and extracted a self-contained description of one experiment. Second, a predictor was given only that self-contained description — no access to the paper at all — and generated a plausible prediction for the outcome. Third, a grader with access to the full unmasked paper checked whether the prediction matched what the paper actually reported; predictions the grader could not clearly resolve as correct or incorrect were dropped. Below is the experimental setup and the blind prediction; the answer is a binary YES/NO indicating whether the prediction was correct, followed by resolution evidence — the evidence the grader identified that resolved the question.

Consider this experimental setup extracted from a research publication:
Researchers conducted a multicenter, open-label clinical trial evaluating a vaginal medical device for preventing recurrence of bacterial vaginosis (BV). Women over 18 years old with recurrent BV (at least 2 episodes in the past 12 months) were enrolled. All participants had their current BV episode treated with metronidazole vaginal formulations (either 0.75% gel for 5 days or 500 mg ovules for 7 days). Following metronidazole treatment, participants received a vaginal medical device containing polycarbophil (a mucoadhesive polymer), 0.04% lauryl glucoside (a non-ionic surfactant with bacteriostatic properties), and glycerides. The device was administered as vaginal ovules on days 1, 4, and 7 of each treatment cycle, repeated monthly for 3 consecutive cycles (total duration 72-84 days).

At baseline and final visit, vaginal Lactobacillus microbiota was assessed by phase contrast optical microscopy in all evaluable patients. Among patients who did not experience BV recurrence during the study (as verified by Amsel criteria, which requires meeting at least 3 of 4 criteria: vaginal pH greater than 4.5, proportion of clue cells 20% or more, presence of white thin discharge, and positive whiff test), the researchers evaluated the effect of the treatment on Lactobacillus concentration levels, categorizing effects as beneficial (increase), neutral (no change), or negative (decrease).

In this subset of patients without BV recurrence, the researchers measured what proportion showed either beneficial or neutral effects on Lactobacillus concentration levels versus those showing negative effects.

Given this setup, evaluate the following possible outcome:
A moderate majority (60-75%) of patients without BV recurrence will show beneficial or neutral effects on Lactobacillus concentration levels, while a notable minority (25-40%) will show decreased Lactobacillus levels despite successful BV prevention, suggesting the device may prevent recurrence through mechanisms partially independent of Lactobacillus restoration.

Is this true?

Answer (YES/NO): YES